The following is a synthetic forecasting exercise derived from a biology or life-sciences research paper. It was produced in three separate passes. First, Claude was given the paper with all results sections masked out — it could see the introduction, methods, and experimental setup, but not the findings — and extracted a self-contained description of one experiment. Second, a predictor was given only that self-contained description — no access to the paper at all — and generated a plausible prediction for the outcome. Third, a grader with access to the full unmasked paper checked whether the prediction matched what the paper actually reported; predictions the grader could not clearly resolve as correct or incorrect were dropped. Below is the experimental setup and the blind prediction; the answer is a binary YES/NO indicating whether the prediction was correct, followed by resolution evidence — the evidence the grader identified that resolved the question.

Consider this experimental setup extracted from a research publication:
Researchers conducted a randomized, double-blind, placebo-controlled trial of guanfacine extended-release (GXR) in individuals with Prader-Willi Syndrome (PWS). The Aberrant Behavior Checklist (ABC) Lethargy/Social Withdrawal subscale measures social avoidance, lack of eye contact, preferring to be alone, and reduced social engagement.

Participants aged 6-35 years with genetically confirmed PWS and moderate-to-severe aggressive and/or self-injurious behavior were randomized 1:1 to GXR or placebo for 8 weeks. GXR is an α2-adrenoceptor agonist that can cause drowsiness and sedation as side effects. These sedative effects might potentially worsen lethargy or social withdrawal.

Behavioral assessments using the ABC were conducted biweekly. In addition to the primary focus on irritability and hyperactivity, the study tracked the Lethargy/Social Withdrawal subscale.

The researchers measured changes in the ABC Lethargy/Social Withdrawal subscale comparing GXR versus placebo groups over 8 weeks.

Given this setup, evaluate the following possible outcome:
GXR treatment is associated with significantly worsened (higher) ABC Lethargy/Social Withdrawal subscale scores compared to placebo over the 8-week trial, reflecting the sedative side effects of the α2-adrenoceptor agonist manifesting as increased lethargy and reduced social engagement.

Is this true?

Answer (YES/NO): NO